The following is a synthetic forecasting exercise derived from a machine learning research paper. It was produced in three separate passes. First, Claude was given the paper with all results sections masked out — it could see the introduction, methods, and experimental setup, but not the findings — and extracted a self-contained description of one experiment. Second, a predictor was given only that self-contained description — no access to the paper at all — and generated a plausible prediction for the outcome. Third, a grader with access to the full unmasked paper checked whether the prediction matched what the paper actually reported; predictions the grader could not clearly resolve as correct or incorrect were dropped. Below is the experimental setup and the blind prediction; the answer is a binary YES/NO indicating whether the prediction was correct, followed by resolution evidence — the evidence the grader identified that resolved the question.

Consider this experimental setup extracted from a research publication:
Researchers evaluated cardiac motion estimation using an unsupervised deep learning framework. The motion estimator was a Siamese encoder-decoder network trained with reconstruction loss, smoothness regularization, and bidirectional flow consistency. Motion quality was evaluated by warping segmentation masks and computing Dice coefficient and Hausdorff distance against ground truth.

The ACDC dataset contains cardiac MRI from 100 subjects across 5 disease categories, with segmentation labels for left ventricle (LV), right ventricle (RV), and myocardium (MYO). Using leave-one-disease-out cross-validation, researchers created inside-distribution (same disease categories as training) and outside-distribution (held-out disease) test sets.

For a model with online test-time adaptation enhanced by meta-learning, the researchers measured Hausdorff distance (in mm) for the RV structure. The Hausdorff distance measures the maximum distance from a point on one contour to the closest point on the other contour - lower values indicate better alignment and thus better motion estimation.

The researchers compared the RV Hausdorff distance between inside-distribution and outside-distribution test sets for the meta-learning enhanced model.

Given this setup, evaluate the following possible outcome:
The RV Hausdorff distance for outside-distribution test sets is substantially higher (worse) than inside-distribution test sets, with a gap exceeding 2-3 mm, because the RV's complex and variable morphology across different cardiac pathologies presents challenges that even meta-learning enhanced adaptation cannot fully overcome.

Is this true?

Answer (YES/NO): NO